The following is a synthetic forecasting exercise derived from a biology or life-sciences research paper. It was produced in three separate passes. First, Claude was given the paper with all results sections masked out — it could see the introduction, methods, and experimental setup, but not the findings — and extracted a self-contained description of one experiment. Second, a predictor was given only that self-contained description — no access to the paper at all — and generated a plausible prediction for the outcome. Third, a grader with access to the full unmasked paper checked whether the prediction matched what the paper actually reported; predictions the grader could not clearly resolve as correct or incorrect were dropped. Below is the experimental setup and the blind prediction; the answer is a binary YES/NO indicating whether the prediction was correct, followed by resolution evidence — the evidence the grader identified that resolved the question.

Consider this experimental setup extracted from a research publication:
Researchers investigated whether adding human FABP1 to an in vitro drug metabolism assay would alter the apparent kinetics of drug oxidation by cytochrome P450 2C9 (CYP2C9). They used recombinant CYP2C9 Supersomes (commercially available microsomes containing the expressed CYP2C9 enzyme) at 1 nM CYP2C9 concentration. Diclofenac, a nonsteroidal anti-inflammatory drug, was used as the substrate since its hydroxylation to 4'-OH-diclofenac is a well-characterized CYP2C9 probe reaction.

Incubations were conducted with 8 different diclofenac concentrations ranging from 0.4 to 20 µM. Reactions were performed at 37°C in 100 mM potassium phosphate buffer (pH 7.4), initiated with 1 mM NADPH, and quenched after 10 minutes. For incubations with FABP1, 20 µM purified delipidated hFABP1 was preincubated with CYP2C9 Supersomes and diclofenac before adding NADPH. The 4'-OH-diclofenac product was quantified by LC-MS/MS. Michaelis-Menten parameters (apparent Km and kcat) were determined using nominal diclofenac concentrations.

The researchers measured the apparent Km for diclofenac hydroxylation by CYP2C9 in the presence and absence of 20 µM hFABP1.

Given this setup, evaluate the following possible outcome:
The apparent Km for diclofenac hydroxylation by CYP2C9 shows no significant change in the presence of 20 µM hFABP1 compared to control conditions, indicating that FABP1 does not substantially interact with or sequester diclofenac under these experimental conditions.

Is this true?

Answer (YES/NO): NO